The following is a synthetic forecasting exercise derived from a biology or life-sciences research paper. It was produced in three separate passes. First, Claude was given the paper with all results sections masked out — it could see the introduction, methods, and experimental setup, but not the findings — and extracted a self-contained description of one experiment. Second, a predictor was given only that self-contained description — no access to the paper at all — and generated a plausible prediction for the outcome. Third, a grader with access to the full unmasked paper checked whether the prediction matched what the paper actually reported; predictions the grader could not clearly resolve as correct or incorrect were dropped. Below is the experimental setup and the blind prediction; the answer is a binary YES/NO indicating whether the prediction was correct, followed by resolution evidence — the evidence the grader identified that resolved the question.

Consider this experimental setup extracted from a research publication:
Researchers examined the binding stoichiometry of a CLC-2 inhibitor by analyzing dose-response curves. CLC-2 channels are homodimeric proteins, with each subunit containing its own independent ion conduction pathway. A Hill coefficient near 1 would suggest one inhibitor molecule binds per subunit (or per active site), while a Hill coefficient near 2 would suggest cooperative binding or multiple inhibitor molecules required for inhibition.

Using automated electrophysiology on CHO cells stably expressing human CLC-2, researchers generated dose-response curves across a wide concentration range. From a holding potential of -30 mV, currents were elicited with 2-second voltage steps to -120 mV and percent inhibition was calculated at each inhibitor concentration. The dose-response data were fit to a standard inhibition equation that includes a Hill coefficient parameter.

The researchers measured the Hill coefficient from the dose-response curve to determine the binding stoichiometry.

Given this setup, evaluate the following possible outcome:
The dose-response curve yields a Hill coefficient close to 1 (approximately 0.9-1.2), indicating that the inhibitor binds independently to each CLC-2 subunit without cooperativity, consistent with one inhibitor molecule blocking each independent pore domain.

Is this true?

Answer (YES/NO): YES